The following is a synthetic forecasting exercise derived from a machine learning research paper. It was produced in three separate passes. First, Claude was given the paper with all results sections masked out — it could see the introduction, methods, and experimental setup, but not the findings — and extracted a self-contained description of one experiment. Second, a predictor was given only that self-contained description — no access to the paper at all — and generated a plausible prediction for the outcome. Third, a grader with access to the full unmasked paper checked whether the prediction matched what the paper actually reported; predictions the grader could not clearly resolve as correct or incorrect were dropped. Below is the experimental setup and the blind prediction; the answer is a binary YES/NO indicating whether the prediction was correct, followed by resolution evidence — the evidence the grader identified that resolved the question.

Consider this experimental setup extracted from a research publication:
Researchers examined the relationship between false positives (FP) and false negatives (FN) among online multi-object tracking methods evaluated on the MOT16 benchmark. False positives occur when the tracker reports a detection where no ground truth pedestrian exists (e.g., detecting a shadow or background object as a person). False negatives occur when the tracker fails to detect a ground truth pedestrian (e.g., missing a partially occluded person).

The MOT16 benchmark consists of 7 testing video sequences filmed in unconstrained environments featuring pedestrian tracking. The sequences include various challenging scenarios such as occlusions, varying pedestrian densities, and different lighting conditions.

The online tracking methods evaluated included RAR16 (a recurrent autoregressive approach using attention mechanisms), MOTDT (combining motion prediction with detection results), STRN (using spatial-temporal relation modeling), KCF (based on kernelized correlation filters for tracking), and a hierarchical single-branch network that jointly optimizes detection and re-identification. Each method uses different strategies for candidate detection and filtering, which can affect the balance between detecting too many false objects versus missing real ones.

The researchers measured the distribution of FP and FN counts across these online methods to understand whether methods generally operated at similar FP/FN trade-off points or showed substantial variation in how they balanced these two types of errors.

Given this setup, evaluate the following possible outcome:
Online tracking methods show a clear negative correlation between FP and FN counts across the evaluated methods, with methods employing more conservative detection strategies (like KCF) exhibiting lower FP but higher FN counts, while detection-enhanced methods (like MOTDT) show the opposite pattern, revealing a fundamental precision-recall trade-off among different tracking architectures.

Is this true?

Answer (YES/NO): NO